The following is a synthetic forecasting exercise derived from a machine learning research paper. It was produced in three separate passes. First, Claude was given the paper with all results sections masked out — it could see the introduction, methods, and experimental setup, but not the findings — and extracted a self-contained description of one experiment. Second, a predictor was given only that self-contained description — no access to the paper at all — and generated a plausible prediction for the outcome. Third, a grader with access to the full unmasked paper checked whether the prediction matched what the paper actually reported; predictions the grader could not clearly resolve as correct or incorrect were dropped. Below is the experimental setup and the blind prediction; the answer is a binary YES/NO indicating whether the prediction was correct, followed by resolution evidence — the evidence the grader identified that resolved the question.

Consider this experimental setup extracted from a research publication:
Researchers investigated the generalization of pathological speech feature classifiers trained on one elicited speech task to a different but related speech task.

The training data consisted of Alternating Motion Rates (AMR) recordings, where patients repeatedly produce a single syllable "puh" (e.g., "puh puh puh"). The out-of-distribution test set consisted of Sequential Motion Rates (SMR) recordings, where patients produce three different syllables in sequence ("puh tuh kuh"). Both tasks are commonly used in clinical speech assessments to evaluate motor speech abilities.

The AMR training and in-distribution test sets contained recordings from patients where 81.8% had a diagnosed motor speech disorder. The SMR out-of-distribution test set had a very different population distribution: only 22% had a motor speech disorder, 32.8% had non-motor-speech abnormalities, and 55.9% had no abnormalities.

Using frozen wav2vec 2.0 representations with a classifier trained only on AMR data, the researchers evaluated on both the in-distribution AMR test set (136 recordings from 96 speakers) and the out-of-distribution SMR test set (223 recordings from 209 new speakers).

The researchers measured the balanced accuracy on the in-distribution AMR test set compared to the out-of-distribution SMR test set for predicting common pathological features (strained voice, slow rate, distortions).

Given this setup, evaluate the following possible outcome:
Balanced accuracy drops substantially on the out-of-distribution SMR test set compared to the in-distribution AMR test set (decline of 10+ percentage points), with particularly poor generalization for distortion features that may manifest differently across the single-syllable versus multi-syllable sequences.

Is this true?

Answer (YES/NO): NO